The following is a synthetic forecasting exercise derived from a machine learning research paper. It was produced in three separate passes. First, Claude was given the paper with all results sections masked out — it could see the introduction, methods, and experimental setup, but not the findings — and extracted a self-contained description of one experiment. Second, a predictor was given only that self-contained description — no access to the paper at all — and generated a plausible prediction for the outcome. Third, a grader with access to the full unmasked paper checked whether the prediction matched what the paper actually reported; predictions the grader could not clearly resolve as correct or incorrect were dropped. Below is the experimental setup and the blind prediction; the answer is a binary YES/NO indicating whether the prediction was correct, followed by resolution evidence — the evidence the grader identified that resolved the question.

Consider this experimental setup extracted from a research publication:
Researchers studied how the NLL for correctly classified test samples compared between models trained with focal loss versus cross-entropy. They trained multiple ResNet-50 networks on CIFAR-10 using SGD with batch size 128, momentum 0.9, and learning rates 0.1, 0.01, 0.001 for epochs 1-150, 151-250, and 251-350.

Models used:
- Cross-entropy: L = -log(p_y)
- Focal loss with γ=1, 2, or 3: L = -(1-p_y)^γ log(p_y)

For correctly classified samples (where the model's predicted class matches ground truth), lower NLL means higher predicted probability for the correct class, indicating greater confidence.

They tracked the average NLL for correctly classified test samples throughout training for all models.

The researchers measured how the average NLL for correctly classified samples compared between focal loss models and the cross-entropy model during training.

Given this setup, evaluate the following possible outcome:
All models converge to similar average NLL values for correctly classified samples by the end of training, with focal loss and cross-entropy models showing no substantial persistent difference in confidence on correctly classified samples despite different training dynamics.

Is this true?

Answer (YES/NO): NO